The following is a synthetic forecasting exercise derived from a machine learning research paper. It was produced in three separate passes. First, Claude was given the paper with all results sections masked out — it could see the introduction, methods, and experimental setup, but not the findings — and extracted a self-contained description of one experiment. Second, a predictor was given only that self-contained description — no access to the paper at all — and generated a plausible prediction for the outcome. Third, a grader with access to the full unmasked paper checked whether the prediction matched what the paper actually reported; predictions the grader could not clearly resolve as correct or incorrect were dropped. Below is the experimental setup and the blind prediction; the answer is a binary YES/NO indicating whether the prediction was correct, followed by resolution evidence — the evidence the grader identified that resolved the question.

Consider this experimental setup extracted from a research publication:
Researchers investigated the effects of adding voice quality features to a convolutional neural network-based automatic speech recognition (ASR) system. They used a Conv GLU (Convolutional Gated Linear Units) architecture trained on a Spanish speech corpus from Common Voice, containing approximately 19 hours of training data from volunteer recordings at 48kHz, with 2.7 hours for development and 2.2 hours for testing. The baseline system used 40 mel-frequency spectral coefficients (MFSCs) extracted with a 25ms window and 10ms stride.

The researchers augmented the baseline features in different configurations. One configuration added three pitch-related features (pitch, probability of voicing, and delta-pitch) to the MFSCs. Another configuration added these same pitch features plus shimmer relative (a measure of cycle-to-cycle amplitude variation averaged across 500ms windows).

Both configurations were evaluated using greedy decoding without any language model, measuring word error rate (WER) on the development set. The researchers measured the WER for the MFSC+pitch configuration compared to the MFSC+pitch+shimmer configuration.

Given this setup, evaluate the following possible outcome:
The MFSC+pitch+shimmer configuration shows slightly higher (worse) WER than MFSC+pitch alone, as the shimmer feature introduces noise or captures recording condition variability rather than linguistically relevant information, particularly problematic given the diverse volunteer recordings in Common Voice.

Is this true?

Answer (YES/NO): NO